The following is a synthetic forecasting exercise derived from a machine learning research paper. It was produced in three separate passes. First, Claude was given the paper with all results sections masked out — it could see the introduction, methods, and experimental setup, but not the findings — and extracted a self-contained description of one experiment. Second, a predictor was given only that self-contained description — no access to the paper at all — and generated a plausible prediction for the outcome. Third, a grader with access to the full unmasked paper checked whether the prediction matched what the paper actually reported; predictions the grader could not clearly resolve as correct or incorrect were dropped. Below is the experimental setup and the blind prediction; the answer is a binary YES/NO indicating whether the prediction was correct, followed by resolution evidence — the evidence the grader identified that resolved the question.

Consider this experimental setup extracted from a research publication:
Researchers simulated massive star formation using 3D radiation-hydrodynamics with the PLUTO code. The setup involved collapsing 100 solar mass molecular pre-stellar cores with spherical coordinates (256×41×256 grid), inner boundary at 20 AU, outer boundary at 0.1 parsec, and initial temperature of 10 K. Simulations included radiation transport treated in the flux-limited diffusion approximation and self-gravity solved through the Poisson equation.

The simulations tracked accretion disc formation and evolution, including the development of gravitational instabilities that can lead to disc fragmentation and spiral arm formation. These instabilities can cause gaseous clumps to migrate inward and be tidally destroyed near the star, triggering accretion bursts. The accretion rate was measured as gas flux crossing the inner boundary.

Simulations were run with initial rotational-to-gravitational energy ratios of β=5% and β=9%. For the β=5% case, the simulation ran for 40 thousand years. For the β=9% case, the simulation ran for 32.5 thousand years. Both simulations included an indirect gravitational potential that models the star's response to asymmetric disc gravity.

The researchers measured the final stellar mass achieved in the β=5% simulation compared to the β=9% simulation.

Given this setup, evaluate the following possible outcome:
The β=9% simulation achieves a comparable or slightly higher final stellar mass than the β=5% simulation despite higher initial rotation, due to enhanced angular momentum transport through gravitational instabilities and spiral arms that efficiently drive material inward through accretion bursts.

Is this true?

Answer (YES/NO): NO